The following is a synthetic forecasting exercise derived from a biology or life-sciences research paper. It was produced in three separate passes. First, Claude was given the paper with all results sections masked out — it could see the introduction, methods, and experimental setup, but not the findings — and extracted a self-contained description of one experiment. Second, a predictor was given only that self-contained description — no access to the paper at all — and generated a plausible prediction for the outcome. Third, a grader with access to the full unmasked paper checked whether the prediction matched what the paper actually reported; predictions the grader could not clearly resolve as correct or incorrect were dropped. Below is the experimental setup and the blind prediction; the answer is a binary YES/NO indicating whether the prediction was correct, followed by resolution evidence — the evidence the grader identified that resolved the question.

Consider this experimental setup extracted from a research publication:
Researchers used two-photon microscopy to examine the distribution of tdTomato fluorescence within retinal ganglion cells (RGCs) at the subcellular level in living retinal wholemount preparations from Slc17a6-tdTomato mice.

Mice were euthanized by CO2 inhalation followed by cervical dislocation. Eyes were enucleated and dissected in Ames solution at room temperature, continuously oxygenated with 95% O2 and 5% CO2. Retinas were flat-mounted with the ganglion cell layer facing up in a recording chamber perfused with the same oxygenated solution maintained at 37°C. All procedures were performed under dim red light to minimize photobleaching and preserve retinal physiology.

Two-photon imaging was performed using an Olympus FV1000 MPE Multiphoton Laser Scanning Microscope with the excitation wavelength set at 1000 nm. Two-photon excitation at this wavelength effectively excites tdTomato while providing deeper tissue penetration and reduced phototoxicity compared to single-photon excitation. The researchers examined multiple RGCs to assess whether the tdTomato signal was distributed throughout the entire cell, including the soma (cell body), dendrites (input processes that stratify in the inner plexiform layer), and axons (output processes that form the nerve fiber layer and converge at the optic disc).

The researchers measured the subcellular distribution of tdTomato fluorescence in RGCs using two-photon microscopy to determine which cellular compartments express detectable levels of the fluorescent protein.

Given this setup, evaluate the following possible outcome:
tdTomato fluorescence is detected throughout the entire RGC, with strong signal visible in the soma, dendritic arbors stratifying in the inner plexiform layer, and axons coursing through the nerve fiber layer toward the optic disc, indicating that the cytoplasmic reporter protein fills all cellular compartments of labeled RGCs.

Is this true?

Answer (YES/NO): YES